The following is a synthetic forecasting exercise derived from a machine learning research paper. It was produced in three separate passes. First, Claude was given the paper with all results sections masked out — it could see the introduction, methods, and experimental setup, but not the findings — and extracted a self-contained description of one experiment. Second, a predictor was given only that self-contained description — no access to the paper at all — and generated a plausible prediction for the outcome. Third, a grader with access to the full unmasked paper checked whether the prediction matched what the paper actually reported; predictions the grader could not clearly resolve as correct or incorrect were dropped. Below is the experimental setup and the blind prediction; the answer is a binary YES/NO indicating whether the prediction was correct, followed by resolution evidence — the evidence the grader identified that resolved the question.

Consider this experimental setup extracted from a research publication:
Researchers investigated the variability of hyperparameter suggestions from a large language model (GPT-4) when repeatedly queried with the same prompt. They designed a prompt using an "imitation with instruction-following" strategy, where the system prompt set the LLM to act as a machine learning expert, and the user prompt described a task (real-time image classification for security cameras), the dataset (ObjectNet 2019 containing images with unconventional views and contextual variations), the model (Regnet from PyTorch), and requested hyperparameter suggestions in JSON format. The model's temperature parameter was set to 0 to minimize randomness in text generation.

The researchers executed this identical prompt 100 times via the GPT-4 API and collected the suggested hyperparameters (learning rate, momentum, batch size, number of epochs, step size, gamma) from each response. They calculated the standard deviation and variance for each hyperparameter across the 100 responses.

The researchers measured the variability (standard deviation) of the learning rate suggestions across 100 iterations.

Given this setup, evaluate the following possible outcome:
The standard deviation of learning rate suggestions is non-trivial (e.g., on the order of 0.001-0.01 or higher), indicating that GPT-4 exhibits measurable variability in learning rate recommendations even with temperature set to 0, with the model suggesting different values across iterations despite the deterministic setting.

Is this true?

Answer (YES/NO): NO